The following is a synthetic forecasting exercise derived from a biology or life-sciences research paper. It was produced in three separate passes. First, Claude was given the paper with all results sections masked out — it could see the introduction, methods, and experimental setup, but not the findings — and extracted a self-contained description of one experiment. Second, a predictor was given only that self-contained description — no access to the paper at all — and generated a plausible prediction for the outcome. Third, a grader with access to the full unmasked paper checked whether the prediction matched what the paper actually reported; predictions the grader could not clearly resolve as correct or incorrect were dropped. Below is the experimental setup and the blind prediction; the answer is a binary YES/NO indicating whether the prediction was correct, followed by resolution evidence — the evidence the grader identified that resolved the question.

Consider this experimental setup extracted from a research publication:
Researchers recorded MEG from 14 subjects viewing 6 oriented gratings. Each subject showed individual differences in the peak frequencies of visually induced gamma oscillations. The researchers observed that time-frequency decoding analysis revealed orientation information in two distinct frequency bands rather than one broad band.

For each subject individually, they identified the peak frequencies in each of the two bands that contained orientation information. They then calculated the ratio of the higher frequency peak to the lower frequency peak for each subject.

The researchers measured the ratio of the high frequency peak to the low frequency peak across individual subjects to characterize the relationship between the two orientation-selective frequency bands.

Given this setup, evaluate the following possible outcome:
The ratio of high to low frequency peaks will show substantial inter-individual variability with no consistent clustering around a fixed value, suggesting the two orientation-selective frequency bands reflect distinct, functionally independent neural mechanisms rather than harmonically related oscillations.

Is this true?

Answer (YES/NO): NO